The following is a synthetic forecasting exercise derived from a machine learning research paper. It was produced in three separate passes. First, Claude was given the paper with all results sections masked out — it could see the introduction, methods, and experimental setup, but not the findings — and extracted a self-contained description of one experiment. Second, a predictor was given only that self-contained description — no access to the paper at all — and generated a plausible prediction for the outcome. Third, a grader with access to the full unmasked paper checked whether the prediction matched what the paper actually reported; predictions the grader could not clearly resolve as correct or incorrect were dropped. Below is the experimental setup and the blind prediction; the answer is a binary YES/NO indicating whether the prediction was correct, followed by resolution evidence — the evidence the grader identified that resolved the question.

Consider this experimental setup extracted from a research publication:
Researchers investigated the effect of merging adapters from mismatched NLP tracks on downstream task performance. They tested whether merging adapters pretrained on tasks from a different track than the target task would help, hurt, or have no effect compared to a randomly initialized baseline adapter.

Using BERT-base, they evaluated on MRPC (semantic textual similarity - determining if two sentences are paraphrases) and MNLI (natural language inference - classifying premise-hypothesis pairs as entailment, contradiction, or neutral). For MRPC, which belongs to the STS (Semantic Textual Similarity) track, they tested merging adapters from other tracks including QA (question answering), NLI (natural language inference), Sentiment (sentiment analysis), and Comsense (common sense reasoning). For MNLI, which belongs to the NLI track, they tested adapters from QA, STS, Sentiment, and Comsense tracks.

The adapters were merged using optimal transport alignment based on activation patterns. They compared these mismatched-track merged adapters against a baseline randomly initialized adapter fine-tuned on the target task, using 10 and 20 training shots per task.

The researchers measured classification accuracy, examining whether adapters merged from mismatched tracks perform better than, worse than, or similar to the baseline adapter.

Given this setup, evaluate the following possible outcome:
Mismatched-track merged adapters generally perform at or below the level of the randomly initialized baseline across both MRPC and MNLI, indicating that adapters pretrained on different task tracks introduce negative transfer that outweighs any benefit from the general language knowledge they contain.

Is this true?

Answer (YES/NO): NO